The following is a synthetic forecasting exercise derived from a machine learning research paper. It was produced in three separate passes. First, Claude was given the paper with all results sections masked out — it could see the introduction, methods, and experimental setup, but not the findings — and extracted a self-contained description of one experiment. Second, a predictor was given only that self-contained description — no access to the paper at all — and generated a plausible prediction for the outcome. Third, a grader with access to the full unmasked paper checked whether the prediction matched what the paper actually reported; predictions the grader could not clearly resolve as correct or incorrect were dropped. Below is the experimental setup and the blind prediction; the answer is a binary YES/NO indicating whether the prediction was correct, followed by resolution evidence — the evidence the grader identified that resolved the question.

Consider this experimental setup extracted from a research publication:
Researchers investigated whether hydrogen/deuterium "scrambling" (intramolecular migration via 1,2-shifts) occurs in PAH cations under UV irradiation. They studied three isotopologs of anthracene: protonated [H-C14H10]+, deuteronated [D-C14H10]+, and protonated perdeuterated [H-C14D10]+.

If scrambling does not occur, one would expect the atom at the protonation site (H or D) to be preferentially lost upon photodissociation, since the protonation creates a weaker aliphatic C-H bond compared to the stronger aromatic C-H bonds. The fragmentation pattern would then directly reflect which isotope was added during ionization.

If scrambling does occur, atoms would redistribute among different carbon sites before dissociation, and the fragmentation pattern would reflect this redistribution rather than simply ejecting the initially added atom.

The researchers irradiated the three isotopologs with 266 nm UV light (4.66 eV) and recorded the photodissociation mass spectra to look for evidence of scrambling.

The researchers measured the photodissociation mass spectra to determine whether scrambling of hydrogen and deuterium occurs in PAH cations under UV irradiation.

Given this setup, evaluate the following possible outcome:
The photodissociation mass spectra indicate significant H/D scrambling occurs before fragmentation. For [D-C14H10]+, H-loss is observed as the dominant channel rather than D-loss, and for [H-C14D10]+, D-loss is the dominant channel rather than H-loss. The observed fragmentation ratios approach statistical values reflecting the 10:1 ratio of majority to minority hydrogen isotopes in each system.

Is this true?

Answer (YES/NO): NO